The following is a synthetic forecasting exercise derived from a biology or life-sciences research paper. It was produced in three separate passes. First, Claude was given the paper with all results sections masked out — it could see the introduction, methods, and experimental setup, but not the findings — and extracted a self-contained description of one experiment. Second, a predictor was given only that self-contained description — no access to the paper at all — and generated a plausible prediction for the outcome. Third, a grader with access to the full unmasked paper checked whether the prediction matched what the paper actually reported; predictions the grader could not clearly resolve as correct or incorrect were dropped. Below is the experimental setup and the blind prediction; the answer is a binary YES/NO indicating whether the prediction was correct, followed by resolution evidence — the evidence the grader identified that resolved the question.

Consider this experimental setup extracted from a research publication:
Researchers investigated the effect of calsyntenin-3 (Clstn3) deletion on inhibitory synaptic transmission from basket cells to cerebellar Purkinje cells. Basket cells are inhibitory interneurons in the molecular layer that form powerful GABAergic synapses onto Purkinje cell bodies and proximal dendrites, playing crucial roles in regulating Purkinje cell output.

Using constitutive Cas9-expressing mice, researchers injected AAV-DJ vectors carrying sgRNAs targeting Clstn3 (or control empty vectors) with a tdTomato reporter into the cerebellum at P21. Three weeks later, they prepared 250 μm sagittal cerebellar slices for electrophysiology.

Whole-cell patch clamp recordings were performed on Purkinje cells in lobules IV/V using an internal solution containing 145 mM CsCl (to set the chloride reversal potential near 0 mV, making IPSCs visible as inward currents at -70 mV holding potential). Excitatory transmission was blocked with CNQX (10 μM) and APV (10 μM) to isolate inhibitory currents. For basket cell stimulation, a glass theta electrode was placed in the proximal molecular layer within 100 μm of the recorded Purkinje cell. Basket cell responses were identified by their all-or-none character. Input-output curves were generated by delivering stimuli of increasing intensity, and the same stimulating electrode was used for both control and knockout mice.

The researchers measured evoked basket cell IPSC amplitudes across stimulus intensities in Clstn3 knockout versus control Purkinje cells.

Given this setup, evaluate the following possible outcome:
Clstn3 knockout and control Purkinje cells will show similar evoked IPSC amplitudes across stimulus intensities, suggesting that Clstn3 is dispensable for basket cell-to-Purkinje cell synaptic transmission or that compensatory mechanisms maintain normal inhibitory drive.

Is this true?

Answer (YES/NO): NO